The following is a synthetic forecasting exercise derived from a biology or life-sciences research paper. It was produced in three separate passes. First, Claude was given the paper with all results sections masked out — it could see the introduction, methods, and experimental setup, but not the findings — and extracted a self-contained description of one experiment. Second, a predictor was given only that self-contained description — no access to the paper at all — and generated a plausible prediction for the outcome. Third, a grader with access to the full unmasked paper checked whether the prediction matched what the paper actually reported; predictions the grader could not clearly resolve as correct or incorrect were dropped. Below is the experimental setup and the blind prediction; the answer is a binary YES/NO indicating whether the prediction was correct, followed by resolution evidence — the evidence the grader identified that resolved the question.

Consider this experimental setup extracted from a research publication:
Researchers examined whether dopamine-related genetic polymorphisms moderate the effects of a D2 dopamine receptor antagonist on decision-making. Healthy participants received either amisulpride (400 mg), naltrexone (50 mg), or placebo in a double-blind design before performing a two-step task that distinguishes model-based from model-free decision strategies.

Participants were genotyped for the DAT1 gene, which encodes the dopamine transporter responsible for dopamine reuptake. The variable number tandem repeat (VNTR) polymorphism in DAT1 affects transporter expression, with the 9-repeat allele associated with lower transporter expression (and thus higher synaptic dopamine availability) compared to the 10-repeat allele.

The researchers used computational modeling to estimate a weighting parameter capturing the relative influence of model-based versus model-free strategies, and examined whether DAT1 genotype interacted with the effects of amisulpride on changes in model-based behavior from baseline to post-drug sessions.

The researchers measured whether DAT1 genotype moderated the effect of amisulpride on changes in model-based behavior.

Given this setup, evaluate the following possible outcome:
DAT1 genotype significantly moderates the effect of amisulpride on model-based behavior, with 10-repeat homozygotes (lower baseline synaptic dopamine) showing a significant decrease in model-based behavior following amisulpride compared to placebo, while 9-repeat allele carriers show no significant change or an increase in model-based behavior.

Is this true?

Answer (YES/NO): NO